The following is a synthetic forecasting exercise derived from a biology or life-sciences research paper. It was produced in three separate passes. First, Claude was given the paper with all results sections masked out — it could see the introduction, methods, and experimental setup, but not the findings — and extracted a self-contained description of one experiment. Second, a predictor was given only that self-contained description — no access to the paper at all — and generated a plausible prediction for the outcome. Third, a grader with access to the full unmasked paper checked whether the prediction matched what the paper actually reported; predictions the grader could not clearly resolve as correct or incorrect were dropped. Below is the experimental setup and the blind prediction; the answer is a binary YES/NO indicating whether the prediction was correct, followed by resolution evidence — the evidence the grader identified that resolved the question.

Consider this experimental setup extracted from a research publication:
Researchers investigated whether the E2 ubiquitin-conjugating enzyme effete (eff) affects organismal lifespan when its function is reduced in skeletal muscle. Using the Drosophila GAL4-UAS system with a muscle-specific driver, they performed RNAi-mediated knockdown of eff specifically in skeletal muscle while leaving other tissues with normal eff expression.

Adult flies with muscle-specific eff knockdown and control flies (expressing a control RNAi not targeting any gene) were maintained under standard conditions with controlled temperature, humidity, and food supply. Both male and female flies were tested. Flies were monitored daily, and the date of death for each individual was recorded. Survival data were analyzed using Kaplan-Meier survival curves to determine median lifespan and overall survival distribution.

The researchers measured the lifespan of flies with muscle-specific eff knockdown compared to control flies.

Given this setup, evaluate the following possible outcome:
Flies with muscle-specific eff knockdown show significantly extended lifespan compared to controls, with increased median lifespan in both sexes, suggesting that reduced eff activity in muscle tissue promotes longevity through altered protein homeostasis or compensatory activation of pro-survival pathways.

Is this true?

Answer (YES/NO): NO